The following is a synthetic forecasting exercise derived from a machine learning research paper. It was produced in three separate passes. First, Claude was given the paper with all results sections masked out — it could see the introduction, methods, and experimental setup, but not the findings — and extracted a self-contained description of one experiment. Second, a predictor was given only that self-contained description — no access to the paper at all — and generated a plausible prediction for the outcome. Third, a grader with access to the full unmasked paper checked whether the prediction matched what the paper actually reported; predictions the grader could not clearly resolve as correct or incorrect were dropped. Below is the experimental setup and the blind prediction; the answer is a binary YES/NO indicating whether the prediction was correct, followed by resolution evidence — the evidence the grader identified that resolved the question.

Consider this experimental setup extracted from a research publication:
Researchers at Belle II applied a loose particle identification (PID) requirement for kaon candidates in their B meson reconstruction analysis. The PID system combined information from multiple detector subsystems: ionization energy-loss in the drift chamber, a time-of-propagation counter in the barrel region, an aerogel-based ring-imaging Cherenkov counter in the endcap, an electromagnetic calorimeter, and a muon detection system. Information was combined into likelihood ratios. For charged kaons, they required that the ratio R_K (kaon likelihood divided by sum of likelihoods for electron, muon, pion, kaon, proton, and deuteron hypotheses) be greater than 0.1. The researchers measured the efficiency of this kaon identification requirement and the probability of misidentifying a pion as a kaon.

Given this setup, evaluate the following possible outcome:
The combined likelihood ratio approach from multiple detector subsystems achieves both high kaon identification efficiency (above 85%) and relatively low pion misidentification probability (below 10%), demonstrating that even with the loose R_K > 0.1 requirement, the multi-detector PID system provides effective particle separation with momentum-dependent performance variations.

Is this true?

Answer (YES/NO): YES